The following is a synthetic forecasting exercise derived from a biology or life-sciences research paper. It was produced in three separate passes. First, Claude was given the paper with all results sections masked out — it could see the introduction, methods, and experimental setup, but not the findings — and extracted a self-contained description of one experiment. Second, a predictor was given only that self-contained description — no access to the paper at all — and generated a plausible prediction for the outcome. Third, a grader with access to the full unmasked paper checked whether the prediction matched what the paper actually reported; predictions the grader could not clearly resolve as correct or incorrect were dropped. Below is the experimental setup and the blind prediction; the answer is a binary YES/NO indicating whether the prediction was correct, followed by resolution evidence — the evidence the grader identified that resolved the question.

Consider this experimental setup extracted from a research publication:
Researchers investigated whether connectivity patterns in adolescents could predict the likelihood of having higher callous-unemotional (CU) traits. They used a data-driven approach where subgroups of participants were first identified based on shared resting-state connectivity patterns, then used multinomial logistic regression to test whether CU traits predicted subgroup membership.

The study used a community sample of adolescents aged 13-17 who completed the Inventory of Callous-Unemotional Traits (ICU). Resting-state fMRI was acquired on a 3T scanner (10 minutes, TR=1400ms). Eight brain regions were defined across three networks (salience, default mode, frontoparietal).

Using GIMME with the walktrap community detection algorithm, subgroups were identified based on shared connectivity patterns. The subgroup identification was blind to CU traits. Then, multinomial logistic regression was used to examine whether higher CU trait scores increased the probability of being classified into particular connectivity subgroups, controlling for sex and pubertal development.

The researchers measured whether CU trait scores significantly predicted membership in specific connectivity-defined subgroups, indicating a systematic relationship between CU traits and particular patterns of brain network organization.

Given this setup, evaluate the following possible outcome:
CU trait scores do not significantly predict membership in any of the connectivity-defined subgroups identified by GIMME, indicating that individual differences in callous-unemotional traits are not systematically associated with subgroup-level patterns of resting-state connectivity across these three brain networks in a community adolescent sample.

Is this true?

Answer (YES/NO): NO